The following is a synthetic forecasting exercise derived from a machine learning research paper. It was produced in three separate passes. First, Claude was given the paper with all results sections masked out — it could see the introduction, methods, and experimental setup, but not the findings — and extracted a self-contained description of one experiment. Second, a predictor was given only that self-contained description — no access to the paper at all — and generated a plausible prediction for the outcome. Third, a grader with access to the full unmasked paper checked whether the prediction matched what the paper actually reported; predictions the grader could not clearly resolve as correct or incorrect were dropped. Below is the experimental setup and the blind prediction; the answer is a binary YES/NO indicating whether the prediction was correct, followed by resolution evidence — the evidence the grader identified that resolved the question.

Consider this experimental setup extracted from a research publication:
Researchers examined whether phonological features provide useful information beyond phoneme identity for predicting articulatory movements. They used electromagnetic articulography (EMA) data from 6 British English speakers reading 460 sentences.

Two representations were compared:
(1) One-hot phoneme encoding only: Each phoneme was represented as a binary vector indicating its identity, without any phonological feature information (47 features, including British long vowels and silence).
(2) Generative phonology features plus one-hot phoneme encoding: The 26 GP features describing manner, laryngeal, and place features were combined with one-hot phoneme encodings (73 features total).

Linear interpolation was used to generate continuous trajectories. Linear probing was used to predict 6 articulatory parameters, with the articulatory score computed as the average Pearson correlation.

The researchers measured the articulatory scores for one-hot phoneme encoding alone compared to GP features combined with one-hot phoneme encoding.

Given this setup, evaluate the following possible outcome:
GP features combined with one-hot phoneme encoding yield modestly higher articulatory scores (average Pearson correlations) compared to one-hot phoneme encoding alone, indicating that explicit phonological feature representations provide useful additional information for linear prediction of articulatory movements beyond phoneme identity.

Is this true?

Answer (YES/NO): YES